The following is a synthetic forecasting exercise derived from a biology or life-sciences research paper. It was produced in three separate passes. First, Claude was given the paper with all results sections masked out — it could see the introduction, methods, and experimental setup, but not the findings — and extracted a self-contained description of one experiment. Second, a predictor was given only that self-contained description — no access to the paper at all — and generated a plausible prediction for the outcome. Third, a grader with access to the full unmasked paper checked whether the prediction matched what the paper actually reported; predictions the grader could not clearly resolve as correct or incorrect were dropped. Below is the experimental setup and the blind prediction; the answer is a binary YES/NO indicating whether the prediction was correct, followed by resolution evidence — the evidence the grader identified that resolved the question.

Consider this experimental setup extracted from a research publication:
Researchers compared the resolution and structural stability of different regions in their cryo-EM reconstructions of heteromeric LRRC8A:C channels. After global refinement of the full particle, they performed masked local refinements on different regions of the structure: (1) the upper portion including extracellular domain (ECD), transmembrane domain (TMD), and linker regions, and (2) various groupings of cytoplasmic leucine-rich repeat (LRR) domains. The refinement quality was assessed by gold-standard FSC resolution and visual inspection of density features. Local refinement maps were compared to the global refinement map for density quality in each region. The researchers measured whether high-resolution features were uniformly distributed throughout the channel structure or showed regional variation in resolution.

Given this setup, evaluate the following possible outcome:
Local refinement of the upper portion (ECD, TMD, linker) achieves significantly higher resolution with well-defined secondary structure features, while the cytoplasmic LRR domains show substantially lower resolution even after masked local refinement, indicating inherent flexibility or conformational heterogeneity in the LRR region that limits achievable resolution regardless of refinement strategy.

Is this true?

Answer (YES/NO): YES